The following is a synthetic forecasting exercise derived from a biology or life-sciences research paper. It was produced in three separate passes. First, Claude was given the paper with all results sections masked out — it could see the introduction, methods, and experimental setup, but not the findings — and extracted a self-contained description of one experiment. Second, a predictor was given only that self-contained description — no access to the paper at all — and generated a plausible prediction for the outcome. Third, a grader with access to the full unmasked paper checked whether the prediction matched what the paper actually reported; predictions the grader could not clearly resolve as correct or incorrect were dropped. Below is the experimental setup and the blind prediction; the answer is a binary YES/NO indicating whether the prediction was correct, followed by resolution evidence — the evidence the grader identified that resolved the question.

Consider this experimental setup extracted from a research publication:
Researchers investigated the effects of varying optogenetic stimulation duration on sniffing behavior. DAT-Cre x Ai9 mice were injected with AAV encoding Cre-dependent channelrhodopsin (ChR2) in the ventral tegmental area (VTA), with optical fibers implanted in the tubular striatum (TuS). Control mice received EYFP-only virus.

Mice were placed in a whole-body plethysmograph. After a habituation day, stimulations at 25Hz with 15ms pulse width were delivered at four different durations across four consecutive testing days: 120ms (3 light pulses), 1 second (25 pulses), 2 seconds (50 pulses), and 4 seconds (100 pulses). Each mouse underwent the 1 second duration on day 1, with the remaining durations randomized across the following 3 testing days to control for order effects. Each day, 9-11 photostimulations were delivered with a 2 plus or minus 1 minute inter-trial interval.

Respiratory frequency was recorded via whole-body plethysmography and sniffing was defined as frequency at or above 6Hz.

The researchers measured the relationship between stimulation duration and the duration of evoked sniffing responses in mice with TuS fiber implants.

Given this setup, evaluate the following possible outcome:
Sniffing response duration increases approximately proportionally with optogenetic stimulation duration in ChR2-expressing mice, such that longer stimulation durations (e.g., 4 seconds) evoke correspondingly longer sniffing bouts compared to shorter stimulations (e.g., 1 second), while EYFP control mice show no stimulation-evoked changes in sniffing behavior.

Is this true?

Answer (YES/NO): NO